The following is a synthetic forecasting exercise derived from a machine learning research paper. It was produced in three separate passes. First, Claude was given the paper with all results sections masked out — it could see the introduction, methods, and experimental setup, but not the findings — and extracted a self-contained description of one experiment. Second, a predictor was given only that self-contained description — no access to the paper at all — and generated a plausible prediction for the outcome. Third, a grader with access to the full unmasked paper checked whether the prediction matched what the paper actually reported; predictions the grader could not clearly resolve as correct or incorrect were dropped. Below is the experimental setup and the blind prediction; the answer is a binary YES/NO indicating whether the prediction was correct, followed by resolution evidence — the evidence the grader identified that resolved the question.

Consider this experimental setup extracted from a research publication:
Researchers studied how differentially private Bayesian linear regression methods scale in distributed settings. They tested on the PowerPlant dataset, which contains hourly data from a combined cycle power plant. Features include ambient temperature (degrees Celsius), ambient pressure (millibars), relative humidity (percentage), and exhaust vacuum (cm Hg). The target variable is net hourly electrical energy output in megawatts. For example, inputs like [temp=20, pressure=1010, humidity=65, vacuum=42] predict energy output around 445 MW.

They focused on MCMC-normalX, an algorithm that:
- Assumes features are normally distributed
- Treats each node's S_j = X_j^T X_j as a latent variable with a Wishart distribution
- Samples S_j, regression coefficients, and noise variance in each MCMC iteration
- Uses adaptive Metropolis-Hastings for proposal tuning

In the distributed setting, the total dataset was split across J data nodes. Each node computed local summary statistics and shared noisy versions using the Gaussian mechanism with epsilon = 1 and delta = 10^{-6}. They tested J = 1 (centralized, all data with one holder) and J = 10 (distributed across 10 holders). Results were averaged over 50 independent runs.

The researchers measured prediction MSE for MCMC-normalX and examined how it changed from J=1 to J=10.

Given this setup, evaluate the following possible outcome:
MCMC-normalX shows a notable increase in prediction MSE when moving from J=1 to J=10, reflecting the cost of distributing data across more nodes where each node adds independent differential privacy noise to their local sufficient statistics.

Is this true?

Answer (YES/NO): NO